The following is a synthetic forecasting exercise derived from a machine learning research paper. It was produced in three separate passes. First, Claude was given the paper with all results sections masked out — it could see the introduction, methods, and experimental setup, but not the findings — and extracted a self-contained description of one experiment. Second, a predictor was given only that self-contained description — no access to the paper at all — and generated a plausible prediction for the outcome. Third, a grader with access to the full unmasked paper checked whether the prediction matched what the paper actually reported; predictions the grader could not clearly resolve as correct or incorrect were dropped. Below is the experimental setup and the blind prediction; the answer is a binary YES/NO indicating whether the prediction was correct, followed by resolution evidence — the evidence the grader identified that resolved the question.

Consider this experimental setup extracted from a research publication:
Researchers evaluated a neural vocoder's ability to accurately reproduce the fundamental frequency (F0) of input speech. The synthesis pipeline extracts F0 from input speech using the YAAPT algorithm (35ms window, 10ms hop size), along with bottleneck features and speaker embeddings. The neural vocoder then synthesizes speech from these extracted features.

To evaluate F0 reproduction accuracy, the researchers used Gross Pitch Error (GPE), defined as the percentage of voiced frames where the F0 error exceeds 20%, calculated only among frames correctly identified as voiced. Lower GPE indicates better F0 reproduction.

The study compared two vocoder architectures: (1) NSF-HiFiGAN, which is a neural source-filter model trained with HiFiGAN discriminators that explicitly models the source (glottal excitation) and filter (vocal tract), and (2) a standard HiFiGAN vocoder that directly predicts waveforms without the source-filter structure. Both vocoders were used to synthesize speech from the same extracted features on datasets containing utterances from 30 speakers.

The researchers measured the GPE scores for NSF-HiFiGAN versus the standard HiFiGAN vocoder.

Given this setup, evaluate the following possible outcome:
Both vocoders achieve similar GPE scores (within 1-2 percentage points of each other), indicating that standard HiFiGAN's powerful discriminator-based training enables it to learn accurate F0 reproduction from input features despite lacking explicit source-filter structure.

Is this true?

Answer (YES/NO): NO